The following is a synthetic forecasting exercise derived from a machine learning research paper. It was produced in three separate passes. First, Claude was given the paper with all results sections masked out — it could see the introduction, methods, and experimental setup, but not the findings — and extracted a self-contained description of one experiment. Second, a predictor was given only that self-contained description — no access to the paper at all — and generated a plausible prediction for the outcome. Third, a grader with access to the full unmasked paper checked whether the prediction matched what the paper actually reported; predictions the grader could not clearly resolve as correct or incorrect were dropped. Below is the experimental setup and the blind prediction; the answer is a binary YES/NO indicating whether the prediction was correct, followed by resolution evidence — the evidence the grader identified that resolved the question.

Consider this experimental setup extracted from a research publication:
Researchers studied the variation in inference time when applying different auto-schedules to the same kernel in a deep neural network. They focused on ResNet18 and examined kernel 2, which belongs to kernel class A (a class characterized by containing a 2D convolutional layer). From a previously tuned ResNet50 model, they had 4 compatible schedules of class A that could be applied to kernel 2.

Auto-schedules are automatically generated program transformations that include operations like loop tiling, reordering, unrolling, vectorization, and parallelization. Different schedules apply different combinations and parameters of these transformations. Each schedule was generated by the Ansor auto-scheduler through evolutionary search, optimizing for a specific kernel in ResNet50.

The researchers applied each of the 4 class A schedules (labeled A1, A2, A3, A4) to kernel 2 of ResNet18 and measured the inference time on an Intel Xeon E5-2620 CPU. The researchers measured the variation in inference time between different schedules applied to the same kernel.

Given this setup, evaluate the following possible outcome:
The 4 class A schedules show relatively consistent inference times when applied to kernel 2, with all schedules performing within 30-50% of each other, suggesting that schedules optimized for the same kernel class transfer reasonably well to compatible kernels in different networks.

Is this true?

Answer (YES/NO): NO